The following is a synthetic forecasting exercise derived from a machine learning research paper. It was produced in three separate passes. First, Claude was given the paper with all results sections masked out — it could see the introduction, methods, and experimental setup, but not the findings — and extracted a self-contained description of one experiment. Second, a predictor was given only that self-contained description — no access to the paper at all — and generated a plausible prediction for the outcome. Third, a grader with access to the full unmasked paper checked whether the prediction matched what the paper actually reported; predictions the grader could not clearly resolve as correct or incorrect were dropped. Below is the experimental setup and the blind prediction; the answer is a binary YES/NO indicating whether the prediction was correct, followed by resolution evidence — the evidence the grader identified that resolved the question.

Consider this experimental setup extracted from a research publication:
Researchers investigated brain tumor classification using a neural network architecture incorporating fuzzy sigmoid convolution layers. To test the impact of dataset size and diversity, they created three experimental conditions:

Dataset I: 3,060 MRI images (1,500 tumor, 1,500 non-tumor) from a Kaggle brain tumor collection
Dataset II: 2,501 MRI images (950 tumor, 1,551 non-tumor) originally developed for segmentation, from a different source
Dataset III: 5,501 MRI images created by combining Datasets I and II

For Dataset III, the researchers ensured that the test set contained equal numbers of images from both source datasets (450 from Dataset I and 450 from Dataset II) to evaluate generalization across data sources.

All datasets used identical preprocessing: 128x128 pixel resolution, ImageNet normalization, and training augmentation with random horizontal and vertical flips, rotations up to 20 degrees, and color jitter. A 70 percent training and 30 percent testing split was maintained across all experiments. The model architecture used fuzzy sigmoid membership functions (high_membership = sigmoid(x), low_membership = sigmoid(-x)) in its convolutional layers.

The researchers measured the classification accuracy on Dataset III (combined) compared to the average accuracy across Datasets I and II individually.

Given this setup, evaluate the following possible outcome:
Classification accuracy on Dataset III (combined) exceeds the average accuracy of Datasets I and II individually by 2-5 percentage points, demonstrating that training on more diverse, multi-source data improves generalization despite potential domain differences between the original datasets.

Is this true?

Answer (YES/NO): NO